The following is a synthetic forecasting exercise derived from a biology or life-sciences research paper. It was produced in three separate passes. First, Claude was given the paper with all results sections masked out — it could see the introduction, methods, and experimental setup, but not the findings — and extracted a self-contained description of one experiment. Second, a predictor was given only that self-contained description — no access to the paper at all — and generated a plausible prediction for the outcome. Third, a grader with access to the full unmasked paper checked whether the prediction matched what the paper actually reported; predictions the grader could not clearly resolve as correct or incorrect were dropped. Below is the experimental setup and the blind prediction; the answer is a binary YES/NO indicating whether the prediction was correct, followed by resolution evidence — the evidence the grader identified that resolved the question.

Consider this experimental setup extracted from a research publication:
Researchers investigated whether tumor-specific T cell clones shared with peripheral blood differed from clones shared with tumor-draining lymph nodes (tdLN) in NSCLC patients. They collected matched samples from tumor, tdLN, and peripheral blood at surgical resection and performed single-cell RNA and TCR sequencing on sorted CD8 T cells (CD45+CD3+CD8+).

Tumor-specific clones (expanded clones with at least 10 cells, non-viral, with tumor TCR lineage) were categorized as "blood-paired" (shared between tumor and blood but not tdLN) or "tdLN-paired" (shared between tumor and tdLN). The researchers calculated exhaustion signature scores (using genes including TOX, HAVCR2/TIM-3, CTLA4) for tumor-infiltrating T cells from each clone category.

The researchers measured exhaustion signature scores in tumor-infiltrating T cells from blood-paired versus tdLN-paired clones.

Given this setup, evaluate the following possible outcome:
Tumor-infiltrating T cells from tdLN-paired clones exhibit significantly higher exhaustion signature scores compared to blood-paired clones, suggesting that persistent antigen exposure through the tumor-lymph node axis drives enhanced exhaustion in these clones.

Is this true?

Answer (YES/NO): YES